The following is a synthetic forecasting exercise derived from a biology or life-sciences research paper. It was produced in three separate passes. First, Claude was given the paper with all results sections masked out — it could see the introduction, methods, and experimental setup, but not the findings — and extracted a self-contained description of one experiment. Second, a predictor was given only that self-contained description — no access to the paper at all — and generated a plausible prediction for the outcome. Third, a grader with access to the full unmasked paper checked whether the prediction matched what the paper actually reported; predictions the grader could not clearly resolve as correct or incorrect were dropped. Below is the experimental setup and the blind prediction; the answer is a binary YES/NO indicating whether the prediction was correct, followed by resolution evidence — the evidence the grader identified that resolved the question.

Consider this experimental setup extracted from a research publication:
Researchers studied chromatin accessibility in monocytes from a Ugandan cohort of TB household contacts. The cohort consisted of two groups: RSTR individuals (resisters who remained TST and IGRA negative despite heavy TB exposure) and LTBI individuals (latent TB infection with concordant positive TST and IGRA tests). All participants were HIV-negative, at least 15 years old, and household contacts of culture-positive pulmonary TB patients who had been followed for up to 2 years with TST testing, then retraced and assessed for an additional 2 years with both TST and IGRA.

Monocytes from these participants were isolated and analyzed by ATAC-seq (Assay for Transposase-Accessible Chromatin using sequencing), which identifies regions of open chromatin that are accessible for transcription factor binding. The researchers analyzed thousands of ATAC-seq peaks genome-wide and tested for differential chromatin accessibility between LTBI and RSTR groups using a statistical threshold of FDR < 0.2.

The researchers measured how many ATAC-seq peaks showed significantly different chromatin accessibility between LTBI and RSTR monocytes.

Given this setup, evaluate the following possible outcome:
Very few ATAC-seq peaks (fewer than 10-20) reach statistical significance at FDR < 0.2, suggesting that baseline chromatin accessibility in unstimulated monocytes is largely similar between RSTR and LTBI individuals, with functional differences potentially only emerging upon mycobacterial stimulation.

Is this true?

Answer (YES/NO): YES